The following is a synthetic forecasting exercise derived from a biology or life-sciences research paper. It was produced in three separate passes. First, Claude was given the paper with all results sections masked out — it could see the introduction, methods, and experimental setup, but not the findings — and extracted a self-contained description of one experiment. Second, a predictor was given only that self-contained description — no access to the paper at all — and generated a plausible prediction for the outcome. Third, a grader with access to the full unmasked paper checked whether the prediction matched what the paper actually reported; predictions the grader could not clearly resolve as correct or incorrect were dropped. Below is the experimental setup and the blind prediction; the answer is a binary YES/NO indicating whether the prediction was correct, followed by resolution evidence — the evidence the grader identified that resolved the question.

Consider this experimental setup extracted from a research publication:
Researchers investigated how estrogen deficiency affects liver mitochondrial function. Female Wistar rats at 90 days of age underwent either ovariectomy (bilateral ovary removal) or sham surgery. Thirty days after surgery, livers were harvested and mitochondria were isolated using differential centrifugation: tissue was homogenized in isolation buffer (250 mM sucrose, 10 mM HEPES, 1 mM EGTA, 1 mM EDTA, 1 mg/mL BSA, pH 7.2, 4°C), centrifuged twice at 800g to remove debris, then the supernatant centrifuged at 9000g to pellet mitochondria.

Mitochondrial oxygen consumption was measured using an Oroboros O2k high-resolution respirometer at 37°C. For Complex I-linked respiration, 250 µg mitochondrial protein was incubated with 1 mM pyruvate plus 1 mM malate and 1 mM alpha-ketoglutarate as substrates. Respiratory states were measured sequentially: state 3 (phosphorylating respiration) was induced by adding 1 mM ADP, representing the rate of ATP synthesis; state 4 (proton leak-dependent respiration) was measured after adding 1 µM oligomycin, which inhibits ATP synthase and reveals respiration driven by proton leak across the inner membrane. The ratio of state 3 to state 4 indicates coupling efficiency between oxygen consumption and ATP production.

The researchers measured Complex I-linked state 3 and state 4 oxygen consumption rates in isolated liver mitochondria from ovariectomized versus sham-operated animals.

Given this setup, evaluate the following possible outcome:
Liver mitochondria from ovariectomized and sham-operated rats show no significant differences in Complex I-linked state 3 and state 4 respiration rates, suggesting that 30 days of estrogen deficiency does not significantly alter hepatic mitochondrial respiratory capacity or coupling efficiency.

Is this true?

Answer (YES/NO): NO